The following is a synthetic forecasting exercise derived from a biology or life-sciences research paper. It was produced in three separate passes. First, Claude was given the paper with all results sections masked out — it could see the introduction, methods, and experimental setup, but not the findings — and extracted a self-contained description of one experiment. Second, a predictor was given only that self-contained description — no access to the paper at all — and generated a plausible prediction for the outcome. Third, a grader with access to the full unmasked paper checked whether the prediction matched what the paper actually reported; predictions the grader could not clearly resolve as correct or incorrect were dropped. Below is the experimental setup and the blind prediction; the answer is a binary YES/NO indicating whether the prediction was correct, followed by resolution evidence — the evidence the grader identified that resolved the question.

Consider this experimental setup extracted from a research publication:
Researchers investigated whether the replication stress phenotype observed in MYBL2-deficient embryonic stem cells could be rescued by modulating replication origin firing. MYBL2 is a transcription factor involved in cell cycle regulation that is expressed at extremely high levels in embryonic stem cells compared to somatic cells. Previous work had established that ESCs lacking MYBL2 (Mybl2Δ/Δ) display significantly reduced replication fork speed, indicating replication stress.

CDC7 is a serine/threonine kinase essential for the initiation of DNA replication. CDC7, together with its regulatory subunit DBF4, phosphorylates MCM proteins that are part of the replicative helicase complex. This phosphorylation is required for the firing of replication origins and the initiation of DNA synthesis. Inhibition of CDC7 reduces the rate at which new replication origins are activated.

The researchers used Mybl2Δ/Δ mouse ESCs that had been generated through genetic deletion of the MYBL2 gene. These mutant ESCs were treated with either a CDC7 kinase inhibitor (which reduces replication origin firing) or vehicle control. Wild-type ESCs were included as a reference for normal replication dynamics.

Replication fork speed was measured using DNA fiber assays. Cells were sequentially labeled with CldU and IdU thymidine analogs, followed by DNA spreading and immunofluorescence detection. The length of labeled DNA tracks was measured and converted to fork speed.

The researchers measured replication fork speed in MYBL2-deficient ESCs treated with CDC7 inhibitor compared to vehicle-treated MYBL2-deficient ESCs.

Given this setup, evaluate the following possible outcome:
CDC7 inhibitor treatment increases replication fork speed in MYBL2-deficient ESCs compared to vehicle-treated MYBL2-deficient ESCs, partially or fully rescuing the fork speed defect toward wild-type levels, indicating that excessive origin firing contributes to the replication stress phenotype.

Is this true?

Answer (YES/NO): YES